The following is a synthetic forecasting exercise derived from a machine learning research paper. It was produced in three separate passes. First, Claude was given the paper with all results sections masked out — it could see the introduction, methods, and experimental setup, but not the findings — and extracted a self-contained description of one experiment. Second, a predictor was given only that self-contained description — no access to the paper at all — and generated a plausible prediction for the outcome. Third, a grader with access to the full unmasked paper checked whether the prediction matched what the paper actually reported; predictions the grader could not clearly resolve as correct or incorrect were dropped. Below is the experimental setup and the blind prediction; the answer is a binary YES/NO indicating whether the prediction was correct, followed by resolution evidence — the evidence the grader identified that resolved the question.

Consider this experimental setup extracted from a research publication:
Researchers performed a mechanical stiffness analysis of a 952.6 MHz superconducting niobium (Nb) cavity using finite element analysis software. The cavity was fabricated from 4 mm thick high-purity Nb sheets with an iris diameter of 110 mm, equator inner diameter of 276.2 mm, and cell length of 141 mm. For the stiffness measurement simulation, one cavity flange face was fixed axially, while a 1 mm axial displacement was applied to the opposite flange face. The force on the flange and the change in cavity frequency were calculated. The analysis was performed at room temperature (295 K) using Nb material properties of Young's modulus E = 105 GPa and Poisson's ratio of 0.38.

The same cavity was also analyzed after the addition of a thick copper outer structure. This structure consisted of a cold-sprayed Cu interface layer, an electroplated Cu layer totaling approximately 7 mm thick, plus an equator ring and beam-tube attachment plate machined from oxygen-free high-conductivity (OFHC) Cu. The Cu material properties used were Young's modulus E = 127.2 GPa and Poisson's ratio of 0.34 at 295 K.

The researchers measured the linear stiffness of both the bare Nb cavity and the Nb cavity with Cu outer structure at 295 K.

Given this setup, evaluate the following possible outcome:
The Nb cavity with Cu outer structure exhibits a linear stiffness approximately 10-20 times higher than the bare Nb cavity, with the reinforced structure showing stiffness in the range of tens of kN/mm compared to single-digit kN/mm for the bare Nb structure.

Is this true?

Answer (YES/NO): NO